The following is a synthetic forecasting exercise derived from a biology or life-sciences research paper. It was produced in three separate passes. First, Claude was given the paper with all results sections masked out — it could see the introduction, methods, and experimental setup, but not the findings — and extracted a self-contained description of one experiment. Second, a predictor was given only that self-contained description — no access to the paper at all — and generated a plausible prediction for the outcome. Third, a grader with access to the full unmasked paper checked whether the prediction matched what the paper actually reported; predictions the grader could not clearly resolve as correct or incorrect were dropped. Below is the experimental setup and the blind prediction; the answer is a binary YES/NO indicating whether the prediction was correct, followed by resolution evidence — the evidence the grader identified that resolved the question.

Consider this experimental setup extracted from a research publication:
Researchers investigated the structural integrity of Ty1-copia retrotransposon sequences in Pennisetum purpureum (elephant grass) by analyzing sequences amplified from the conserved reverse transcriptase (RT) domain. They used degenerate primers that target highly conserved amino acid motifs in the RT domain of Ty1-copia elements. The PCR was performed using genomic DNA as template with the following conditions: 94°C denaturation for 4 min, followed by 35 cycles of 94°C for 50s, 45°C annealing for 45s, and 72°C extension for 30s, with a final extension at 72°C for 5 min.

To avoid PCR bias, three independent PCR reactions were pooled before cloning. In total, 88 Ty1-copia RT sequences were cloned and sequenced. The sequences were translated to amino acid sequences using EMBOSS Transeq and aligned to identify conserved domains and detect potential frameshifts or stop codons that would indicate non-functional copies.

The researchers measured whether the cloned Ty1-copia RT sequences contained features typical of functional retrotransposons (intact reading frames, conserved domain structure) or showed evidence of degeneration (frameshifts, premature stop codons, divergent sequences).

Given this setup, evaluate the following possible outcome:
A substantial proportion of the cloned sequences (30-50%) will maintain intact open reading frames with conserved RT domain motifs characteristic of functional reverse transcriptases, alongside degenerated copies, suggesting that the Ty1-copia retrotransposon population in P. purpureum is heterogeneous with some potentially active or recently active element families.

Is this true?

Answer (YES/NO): NO